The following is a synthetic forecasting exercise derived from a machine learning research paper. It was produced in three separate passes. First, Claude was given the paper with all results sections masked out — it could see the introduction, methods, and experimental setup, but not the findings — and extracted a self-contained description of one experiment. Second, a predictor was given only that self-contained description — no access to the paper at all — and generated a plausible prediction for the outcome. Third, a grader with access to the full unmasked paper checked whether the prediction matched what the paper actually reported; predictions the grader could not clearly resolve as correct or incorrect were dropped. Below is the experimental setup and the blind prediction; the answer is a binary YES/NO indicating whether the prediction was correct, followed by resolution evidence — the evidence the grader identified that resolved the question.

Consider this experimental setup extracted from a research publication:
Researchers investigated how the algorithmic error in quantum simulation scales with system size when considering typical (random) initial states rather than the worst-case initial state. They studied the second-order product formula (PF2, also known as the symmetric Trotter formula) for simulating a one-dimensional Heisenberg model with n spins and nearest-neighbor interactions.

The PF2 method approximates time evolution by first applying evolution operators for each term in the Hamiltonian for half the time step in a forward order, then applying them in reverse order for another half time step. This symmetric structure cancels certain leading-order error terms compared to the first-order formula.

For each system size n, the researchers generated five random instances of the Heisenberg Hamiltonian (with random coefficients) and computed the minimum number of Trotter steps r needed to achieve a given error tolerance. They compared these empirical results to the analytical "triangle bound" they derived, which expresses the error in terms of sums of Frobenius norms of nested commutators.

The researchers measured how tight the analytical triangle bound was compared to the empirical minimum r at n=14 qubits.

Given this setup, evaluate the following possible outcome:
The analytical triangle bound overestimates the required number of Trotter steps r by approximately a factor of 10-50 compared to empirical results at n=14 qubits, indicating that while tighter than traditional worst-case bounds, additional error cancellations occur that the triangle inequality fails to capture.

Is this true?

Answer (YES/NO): NO